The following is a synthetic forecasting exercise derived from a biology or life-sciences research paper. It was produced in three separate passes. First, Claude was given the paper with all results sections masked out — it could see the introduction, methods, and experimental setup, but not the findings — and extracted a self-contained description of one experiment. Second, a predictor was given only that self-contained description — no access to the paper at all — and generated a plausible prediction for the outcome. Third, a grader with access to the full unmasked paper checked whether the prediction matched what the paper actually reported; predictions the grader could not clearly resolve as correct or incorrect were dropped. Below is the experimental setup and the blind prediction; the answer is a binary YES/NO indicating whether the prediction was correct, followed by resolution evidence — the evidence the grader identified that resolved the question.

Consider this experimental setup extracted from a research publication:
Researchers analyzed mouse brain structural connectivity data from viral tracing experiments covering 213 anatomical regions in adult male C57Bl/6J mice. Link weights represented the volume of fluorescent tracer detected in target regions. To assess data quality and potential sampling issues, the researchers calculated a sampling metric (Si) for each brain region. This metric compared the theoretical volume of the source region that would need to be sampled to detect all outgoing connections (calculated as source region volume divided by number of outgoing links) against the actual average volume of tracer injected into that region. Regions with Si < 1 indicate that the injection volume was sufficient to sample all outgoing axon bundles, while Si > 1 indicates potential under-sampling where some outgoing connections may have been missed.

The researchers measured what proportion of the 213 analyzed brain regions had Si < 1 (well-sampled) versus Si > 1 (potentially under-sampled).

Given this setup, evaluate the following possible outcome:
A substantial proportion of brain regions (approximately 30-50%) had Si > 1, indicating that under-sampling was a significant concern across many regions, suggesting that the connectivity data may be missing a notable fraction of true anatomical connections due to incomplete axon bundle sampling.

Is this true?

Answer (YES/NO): NO